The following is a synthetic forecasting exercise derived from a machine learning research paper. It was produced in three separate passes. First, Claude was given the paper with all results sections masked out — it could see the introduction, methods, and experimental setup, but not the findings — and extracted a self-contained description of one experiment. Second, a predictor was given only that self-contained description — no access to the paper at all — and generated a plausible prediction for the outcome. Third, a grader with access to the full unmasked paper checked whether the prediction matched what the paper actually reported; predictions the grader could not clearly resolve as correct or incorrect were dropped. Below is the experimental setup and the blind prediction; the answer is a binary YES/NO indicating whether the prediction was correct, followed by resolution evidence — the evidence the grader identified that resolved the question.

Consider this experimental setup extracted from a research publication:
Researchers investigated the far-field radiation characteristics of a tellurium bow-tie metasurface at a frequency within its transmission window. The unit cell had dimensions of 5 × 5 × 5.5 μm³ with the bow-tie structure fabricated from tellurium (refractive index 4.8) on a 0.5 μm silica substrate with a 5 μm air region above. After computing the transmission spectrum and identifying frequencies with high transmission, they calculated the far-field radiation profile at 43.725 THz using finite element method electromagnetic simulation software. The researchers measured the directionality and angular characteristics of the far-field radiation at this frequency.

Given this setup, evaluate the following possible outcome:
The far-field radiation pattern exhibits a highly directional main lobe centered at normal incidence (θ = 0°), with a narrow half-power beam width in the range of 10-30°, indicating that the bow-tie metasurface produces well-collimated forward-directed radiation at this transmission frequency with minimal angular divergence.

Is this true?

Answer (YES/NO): NO